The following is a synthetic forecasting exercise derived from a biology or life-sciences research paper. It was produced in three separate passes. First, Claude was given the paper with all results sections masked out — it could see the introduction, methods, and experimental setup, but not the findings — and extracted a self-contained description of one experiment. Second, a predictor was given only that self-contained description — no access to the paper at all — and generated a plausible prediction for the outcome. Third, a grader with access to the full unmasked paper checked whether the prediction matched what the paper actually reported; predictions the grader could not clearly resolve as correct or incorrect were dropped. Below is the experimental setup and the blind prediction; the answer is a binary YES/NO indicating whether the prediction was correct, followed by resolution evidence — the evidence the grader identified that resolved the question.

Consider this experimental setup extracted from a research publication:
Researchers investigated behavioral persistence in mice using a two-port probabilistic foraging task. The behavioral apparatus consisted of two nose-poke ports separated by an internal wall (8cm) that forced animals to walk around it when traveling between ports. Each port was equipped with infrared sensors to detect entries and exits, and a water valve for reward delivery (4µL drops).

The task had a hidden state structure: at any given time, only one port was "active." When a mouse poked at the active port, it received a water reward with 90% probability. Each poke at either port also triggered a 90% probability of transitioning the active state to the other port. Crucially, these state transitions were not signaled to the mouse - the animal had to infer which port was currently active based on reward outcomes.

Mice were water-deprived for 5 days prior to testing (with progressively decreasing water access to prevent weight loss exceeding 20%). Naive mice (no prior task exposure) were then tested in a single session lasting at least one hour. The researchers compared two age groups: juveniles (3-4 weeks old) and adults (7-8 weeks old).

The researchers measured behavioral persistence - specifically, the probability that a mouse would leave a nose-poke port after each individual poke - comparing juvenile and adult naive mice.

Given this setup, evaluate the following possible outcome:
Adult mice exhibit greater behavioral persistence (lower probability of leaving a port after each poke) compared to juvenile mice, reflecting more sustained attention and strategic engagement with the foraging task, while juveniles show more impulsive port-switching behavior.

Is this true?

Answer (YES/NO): YES